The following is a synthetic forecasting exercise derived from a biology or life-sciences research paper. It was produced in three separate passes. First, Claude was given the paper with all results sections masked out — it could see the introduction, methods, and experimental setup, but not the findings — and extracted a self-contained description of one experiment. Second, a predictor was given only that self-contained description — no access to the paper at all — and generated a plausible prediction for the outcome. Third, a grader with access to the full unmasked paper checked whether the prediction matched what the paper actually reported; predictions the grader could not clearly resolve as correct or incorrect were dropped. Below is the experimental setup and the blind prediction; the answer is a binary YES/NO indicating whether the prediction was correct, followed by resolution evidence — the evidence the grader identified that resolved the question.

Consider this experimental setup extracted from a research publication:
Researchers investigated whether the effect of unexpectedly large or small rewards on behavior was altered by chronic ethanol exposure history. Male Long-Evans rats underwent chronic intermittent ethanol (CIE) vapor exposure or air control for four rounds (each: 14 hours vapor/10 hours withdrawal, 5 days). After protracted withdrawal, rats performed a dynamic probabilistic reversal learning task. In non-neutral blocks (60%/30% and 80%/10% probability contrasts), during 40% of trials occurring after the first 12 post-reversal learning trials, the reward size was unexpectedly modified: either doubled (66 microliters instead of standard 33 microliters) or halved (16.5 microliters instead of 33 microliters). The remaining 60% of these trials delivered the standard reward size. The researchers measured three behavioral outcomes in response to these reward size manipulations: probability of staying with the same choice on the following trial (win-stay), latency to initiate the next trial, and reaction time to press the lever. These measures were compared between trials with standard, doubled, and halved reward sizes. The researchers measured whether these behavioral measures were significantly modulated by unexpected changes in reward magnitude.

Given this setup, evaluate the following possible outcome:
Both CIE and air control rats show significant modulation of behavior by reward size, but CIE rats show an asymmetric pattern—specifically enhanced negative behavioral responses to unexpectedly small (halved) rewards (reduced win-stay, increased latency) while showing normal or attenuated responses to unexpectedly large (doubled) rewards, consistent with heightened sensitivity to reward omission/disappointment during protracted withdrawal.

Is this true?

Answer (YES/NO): NO